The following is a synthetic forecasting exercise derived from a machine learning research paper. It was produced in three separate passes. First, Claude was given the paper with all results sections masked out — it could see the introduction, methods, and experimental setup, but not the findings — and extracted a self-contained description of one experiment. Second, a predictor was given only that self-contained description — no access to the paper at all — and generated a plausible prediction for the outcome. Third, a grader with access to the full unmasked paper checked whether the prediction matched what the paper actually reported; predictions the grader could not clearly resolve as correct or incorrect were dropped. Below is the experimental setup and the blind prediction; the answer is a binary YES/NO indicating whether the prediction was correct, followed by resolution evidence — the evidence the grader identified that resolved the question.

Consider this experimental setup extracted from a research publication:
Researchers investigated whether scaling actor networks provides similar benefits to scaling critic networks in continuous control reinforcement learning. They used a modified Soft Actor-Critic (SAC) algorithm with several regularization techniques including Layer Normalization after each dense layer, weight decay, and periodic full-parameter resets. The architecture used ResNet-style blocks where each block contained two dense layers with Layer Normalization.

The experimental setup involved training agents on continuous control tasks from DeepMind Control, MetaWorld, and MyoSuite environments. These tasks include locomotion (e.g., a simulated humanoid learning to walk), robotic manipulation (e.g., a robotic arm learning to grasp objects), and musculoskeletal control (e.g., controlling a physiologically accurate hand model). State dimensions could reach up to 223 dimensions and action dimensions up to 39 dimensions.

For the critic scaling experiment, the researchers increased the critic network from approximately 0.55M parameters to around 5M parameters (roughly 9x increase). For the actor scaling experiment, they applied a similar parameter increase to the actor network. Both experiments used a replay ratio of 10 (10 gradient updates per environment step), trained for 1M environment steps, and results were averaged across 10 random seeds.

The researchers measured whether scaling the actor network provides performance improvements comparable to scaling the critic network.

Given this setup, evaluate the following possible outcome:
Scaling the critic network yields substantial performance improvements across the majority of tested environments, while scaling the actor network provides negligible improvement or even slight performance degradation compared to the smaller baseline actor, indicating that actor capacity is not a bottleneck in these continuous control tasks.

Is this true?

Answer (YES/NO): YES